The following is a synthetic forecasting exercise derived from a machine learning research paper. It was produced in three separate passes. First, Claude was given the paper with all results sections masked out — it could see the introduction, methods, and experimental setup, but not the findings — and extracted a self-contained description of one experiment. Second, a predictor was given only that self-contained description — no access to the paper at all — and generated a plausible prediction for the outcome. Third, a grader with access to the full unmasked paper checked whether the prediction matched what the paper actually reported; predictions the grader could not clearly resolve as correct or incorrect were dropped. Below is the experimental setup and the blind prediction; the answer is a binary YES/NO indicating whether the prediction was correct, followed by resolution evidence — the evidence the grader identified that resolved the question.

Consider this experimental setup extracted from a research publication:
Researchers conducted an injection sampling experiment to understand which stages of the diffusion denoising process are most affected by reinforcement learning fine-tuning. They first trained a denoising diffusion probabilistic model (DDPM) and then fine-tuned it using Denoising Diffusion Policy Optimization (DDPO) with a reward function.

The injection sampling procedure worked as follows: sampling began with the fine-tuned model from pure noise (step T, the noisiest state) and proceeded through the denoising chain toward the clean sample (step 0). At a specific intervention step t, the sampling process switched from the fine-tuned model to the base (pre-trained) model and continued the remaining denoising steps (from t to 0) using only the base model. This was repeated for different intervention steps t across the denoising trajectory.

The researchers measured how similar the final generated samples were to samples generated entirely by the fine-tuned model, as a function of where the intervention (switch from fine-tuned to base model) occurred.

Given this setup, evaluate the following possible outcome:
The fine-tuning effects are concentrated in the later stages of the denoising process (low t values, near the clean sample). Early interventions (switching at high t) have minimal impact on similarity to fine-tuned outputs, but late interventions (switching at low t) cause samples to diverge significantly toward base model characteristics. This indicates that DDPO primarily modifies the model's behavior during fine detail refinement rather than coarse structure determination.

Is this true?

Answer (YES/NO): NO